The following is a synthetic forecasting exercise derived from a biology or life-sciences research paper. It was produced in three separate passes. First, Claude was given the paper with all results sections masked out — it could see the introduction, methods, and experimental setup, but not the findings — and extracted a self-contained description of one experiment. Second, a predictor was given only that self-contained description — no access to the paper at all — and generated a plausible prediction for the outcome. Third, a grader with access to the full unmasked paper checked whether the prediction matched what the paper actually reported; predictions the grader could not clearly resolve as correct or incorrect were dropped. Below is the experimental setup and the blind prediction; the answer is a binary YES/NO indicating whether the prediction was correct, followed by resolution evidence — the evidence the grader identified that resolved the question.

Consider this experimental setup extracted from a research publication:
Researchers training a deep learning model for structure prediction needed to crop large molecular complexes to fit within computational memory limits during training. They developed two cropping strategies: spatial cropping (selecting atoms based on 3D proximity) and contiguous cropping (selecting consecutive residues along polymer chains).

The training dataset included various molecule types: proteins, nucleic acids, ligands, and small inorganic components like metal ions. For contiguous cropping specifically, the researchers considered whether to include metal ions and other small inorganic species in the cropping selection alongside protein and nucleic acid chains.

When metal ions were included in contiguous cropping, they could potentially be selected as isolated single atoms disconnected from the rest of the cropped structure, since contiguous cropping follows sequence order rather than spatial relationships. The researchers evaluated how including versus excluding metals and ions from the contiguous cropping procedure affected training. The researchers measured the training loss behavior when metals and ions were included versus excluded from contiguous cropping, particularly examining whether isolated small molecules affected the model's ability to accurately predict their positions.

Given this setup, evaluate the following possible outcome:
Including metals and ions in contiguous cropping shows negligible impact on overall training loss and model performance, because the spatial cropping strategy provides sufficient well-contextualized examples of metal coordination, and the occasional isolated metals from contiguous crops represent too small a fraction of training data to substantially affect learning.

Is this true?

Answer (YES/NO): NO